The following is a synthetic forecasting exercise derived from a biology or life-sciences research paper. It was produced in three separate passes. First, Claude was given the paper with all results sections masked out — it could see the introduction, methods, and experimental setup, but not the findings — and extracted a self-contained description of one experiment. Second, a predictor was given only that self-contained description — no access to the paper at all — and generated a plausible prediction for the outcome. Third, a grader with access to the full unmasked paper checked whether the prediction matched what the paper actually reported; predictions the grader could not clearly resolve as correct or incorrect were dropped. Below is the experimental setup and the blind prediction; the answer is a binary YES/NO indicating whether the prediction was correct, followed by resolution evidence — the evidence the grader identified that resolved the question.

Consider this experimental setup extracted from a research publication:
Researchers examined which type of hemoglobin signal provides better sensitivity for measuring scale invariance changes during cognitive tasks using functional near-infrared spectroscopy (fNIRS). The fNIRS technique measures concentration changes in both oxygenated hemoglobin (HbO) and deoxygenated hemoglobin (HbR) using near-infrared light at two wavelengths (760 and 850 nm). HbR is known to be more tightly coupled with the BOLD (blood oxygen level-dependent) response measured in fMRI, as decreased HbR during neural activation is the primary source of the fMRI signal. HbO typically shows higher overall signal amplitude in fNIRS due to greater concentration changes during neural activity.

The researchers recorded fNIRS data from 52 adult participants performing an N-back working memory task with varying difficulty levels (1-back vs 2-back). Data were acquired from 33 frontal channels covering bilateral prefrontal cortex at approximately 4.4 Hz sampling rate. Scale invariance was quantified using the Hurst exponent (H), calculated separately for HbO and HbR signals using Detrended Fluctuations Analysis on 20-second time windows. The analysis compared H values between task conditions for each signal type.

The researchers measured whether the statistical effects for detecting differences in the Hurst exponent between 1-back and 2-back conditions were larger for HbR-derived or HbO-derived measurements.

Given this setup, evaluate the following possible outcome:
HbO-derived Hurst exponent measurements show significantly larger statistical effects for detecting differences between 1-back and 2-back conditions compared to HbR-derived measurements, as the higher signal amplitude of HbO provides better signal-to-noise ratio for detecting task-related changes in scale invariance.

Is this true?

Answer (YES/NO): NO